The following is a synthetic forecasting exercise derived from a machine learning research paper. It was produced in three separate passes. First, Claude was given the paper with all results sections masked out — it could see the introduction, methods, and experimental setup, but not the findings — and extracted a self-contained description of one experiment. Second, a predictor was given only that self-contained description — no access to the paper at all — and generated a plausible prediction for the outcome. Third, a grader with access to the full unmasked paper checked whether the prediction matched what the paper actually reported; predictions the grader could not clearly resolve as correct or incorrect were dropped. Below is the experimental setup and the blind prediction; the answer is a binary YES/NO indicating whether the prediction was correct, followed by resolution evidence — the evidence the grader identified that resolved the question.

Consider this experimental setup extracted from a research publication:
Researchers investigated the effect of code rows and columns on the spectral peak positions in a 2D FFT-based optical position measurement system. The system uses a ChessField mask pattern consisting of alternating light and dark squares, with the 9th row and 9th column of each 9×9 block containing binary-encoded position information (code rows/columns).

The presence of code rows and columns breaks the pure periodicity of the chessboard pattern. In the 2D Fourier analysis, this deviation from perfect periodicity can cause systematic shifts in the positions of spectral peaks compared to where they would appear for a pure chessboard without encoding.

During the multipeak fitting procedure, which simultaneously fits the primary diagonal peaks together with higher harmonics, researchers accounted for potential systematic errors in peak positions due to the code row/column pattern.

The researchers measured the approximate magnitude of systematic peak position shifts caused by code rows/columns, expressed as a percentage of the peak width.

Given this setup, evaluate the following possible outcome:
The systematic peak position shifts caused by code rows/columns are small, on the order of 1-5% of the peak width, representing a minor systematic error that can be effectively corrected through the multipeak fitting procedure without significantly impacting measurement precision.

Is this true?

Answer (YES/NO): YES